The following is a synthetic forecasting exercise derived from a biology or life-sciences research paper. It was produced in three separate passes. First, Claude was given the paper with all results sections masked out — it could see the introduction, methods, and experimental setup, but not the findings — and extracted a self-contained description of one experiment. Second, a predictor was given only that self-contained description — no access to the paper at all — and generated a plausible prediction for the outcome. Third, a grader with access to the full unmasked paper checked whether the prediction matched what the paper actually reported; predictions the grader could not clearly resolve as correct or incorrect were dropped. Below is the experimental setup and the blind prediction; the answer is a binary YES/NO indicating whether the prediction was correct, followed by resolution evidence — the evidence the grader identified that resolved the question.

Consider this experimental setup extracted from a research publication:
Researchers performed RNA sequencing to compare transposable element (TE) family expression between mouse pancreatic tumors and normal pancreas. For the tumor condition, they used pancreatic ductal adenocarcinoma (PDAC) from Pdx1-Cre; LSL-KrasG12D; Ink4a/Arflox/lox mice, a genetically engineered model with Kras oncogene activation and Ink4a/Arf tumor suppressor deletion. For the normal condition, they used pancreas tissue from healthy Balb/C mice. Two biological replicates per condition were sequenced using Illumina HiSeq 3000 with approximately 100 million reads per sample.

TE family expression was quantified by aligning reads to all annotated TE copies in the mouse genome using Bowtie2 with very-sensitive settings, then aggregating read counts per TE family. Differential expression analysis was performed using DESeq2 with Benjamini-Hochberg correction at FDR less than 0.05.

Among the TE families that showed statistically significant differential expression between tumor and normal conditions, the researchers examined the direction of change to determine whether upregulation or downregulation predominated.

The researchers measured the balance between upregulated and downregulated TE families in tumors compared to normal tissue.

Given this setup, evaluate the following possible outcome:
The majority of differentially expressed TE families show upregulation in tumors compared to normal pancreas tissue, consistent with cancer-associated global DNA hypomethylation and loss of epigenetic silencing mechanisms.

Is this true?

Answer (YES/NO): NO